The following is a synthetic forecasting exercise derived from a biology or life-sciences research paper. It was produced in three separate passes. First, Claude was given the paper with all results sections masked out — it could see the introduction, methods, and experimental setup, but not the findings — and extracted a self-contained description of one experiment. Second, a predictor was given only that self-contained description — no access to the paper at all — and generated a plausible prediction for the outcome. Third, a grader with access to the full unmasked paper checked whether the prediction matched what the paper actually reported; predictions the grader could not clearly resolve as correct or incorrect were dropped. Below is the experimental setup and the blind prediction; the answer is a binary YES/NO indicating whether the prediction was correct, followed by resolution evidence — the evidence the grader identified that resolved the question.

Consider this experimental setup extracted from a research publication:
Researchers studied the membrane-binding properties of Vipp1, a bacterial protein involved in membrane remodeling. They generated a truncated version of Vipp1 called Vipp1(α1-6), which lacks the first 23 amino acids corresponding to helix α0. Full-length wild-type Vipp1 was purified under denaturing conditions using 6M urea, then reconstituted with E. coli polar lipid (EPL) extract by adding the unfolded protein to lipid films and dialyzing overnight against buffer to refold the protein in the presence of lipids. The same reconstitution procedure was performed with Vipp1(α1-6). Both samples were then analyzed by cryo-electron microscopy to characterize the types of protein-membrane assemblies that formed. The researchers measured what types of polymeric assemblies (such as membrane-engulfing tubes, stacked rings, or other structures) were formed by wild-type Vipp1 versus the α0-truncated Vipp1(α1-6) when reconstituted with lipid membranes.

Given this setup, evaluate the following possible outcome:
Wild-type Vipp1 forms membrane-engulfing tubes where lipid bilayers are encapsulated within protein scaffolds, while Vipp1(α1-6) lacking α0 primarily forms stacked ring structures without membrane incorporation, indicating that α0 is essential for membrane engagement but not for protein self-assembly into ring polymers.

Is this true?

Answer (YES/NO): NO